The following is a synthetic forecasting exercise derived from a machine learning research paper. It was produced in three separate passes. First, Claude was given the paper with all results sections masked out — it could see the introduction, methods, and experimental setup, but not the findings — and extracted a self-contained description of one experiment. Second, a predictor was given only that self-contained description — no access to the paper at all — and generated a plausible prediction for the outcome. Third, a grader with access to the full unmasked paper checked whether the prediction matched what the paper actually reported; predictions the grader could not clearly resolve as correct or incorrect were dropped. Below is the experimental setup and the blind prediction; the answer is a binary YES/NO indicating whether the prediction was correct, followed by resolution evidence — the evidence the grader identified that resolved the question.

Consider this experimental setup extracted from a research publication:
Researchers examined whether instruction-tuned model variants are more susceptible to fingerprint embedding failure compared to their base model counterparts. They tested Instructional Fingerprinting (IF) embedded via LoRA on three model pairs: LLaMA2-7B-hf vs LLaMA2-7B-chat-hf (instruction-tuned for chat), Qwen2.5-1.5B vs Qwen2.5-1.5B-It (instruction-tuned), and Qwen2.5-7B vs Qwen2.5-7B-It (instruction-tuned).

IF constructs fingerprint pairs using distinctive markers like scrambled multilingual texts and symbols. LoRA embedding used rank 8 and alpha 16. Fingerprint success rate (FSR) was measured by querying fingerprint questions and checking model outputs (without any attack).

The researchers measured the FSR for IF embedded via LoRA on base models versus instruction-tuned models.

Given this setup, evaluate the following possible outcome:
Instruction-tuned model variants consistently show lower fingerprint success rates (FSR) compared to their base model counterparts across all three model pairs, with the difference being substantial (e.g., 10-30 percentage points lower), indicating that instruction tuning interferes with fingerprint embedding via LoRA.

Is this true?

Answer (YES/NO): NO